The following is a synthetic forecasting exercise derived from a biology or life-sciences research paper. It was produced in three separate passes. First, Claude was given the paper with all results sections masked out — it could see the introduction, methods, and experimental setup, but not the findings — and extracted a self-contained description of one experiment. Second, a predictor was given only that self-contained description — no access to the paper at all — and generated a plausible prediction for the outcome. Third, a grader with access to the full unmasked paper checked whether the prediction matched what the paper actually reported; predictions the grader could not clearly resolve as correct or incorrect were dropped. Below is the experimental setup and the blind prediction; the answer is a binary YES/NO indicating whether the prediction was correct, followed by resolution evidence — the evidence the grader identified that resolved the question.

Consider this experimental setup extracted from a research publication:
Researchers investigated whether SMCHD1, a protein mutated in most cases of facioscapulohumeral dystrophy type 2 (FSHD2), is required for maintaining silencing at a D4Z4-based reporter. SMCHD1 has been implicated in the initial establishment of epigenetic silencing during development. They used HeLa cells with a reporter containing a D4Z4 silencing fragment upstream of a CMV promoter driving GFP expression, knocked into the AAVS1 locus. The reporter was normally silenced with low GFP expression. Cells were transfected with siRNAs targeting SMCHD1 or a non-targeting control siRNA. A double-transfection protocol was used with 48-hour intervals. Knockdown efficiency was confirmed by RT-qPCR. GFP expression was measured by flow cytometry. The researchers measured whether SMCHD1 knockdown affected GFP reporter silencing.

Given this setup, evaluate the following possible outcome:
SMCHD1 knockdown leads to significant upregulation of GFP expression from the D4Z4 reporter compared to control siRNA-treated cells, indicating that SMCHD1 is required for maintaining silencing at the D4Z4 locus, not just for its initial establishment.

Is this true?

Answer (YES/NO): NO